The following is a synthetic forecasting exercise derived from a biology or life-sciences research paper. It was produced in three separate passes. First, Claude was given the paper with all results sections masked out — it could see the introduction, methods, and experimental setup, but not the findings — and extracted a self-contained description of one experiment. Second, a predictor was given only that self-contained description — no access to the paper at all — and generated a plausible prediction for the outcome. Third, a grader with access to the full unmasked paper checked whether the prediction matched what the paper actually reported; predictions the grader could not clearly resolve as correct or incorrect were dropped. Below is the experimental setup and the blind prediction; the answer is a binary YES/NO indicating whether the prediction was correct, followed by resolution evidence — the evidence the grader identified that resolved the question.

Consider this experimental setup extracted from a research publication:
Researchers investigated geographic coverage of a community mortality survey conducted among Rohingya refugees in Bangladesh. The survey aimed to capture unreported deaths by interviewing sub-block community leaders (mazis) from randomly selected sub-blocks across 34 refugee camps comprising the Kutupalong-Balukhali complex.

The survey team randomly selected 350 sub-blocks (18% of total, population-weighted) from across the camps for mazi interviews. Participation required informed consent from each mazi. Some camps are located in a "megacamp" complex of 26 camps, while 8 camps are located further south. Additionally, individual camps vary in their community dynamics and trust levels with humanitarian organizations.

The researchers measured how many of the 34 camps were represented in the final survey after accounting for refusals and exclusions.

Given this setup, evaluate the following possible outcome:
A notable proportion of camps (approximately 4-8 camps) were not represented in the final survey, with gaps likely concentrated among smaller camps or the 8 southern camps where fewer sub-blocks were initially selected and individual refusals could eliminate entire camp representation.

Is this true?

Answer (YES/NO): NO